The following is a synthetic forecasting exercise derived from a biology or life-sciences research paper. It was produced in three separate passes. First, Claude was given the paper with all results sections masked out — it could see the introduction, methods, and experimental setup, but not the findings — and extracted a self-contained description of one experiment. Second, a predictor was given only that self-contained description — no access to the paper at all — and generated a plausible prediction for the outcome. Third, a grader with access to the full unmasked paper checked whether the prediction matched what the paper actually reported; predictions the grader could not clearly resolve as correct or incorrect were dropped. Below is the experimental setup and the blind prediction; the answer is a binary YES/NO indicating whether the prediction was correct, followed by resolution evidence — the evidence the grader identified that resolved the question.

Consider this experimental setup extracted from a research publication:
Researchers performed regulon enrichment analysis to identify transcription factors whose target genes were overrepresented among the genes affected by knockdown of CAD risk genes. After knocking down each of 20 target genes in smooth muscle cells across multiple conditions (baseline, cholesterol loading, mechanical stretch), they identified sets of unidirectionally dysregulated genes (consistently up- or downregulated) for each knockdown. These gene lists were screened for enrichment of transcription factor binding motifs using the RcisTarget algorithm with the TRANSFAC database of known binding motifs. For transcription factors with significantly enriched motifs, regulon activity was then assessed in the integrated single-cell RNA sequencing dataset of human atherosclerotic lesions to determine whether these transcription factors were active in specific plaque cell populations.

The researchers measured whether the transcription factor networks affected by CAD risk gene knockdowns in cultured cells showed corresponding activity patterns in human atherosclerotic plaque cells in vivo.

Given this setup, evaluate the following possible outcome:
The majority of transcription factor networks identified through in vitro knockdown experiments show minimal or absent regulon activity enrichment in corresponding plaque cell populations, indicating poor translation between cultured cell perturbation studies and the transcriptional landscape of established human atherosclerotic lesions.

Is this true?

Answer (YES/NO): NO